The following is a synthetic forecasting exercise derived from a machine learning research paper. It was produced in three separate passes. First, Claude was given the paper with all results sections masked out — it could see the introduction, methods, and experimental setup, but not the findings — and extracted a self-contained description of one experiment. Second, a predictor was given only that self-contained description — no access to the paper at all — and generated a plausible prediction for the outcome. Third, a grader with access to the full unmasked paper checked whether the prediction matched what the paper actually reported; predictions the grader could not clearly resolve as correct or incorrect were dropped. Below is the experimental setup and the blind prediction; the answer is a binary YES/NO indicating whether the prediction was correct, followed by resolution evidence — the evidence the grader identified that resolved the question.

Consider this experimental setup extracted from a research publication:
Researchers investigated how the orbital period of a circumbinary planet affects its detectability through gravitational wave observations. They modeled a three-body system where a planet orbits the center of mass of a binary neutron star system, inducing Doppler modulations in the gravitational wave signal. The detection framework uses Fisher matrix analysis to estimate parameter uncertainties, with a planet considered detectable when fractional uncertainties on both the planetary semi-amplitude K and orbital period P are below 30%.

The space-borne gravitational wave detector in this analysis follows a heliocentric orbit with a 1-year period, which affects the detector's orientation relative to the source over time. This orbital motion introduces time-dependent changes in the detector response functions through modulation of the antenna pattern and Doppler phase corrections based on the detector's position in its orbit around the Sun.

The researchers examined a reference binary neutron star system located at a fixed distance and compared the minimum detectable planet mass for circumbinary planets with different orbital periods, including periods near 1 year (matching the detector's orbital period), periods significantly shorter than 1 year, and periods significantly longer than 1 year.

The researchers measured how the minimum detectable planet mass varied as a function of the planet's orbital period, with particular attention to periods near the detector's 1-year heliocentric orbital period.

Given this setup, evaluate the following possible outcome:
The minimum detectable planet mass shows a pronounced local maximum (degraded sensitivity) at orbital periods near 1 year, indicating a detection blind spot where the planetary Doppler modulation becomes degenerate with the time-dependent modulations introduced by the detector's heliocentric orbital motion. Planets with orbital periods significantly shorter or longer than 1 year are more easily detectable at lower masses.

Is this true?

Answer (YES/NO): YES